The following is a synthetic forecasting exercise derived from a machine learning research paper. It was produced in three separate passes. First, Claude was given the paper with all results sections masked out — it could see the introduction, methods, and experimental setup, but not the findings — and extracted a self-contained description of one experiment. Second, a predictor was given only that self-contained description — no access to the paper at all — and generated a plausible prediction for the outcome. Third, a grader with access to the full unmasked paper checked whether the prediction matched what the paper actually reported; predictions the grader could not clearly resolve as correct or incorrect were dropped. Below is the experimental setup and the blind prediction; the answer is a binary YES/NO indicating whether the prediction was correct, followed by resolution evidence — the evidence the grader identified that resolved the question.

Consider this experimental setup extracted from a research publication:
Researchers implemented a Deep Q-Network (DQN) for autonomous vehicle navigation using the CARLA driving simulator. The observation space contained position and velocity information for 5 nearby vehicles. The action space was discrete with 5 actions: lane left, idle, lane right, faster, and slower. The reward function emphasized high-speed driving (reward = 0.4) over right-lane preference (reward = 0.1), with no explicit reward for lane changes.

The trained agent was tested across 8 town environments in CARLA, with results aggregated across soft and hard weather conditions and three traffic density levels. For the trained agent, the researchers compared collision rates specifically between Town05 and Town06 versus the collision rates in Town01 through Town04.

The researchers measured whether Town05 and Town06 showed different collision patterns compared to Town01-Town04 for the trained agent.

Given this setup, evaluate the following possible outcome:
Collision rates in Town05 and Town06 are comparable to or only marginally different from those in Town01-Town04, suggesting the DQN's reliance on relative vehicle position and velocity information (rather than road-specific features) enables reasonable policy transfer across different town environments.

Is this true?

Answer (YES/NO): NO